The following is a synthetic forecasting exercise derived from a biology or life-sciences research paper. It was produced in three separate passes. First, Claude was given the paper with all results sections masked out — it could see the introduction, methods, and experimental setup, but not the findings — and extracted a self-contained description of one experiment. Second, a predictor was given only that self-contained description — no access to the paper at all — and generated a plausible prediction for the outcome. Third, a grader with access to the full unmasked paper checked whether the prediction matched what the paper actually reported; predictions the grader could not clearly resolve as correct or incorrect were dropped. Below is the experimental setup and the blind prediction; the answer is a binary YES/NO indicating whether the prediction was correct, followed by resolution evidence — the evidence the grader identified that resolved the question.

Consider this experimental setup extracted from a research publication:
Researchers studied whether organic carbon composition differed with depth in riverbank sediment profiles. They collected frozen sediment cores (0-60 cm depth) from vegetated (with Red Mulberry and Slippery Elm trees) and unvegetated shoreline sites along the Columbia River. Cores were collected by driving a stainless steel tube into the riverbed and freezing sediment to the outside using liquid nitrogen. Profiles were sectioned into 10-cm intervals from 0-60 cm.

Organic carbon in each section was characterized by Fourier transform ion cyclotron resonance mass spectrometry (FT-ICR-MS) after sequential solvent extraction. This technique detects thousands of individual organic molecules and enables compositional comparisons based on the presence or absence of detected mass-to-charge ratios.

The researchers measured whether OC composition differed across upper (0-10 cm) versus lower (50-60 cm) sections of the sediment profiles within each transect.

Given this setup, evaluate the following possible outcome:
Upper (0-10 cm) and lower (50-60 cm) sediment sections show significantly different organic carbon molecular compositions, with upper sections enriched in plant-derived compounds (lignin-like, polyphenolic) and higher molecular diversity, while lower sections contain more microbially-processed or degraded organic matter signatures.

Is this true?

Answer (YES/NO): NO